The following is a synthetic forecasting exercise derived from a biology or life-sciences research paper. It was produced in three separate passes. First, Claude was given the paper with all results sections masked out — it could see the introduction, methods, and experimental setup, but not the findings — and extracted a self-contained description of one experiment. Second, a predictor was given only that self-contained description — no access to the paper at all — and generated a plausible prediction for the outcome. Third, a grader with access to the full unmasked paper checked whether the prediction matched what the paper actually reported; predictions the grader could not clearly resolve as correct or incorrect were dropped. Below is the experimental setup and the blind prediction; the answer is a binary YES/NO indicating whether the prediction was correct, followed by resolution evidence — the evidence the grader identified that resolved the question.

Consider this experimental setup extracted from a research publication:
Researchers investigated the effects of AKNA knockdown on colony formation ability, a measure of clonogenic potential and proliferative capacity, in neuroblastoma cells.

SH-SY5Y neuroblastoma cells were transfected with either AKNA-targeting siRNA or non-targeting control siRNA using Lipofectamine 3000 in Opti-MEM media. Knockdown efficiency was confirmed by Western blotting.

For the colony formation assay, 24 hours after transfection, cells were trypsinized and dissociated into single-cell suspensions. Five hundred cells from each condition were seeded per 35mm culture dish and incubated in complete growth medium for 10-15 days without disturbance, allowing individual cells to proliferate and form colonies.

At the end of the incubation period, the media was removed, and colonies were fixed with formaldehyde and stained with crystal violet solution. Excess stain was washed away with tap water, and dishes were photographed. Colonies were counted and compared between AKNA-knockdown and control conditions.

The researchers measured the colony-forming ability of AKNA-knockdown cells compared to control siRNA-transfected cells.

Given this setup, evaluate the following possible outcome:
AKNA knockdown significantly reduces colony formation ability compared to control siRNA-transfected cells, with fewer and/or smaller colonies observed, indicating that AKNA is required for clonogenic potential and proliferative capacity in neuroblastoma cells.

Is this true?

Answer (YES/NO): YES